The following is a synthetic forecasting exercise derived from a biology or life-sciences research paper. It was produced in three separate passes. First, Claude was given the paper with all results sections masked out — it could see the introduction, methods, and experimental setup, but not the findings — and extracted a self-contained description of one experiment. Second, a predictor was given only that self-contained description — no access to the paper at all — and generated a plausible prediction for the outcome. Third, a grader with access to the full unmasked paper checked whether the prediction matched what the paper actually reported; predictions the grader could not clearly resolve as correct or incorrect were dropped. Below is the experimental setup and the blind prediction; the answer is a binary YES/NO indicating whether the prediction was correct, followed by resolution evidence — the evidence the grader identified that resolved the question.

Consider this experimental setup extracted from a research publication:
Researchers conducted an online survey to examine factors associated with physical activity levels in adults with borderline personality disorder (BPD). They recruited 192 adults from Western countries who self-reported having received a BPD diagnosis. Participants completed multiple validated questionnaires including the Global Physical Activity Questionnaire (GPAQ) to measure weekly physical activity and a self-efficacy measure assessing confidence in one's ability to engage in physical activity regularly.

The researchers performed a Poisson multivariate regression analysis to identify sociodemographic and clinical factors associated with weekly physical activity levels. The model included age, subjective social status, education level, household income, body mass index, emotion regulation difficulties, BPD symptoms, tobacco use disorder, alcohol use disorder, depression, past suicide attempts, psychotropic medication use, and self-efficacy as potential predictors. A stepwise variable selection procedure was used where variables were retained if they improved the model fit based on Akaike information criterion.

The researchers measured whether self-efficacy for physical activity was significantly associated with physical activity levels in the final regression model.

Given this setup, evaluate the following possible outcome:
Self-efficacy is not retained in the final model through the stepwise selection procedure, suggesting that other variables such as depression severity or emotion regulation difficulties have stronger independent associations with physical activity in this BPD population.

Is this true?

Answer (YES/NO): NO